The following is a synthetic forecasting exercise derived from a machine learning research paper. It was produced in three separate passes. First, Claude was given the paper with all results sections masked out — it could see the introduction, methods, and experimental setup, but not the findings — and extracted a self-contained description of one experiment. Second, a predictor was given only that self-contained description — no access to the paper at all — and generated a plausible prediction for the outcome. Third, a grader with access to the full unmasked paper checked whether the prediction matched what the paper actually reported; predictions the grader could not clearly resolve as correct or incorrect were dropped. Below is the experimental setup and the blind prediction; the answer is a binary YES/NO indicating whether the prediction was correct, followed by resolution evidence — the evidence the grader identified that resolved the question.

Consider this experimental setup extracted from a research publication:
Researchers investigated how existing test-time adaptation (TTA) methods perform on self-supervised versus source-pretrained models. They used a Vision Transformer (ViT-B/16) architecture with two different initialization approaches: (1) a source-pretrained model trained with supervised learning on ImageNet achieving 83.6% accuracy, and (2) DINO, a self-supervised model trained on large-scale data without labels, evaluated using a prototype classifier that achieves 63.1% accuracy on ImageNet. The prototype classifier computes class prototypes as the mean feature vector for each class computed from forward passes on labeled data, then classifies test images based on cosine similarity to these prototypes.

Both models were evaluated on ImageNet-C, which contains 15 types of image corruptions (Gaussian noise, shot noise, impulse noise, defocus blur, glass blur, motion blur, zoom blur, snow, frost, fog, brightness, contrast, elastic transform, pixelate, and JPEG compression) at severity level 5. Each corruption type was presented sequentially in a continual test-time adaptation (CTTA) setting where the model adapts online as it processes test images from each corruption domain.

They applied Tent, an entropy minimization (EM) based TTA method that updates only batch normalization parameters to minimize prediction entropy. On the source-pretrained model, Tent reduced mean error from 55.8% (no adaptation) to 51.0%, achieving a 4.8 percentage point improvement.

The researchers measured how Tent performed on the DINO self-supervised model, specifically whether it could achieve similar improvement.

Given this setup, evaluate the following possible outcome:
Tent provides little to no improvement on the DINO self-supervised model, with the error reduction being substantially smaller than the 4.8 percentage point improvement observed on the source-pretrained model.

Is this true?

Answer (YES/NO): YES